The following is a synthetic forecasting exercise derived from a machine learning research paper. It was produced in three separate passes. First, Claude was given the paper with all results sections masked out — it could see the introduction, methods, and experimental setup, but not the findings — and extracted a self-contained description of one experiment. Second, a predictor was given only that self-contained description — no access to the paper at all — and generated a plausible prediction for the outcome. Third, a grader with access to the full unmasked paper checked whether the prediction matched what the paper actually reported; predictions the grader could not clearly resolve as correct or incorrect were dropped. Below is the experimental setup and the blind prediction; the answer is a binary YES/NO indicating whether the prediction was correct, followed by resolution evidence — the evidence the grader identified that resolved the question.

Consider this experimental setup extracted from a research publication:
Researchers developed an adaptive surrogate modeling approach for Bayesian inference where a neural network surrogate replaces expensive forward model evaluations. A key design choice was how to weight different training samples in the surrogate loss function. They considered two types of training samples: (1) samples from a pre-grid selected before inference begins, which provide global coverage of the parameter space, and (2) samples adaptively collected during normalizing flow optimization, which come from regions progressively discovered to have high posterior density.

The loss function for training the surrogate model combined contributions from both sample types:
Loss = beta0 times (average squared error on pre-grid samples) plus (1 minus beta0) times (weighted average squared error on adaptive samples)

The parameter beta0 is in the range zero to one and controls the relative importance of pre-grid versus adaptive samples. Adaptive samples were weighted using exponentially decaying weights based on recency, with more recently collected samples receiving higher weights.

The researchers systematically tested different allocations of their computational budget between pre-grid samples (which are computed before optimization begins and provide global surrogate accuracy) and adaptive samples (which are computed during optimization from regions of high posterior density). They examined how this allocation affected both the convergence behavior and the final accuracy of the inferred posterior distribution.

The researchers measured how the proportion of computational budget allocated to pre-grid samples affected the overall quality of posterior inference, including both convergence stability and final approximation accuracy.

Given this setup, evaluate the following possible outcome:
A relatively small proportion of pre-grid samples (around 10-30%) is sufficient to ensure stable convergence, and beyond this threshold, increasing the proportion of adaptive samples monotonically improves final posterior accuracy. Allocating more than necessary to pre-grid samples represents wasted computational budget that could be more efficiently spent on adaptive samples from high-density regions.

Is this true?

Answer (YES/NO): NO